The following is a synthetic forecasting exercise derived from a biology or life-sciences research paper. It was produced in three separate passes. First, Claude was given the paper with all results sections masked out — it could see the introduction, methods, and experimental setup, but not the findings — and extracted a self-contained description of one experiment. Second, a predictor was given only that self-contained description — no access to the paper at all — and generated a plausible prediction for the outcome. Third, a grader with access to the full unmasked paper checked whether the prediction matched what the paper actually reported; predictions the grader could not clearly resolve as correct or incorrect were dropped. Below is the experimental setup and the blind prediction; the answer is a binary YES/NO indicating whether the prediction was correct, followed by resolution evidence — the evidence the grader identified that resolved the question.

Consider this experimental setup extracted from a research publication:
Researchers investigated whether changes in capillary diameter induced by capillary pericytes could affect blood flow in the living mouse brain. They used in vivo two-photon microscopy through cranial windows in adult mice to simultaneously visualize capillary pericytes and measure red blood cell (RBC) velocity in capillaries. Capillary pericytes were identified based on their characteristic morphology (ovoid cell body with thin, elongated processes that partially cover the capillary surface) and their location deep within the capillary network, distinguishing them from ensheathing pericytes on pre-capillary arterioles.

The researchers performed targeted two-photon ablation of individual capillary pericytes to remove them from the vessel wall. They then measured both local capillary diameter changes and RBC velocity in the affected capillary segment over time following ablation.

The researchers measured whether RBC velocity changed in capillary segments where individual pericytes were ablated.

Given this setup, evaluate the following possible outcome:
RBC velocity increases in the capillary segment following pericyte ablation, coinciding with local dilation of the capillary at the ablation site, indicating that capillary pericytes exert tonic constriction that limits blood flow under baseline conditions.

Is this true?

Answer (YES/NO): NO